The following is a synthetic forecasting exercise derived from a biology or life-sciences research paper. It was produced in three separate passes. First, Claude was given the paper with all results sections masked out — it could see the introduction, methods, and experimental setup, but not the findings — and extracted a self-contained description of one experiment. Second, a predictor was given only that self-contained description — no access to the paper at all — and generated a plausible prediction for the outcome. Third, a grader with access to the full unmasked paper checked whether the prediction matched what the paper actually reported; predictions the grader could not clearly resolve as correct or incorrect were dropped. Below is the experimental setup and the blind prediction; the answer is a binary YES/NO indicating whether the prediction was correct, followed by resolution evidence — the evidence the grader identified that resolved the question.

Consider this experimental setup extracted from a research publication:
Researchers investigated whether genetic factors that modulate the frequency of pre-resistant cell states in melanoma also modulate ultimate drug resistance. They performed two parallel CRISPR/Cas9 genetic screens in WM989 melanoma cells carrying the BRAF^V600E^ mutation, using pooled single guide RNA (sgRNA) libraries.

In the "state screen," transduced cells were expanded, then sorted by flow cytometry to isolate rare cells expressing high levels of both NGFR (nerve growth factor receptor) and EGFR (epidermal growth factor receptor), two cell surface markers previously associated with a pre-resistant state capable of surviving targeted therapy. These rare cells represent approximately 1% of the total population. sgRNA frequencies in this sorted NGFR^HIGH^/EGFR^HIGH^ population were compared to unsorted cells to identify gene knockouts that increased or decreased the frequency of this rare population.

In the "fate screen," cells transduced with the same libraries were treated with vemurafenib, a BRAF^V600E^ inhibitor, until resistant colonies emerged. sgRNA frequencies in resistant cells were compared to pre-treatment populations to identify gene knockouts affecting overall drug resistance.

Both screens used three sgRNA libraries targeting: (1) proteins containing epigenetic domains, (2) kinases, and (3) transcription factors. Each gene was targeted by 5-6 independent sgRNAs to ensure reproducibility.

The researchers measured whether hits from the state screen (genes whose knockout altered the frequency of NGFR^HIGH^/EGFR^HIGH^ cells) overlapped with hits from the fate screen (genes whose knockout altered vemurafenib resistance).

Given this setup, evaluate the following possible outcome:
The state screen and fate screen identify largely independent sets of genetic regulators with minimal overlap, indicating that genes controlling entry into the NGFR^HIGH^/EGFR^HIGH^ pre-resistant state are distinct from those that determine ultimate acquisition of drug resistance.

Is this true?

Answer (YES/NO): YES